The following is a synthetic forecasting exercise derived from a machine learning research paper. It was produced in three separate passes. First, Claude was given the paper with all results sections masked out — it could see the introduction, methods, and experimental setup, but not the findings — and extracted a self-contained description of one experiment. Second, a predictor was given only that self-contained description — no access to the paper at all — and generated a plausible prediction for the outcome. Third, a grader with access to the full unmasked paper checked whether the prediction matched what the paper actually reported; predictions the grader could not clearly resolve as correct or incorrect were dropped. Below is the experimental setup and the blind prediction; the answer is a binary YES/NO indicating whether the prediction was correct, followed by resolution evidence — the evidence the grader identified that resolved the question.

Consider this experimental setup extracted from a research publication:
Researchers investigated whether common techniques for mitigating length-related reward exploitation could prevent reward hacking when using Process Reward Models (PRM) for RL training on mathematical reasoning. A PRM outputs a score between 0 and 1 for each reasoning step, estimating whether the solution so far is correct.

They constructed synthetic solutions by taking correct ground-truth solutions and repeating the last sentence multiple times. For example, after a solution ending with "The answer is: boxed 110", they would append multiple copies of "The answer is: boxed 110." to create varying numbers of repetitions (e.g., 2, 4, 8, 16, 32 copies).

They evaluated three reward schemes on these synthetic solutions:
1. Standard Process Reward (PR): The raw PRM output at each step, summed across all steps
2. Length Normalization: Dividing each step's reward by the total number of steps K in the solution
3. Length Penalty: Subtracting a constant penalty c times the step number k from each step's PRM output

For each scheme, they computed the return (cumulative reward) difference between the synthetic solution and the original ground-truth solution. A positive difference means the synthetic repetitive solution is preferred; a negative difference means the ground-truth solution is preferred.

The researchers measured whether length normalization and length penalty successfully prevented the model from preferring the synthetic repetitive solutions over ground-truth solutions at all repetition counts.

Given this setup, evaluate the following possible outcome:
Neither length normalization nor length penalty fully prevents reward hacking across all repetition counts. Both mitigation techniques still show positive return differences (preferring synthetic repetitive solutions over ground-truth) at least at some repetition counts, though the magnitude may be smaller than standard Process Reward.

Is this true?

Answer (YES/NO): YES